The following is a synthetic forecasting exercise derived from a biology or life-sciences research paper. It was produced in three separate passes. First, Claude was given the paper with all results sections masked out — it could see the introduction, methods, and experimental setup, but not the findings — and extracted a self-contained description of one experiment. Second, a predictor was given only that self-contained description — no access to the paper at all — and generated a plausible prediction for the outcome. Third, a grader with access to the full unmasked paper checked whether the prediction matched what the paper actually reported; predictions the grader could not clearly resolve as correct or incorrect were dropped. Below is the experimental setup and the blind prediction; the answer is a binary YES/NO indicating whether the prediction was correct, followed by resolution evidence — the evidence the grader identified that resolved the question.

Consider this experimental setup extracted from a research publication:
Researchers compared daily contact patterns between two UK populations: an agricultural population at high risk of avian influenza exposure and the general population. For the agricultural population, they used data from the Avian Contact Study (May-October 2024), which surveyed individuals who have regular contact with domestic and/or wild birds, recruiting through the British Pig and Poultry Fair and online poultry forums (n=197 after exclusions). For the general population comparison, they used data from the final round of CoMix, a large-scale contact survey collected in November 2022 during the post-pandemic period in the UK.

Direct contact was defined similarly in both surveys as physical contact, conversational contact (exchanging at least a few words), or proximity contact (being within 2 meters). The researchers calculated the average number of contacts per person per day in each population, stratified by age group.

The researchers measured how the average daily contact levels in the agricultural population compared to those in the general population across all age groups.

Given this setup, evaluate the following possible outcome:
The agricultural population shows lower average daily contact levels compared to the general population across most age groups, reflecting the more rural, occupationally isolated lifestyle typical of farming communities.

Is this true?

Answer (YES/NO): NO